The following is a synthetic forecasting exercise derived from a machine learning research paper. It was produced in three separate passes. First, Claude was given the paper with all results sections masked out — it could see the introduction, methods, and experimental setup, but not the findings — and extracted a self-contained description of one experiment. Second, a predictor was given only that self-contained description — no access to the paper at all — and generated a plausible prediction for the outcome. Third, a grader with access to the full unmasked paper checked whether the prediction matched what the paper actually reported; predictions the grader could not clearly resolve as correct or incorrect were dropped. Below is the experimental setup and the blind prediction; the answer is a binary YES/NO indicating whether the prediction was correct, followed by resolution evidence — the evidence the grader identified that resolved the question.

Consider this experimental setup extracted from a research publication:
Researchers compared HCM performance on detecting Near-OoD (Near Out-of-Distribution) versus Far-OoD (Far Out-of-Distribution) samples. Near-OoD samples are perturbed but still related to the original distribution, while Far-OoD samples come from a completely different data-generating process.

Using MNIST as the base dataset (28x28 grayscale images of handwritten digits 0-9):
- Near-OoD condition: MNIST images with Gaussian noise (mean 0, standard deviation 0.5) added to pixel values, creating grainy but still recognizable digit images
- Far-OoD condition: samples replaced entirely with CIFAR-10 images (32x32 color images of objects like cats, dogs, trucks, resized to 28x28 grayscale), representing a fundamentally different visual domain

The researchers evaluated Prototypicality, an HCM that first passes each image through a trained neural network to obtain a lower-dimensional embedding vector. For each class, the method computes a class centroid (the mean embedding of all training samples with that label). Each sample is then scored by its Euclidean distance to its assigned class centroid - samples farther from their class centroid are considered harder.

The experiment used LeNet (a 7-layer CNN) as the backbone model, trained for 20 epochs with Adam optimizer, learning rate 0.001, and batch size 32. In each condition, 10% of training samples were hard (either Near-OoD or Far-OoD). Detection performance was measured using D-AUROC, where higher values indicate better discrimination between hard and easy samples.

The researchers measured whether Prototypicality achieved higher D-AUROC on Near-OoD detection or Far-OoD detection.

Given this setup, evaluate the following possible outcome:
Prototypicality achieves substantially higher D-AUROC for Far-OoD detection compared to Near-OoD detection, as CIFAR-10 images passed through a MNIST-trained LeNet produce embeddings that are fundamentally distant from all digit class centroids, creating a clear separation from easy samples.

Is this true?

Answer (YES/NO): YES